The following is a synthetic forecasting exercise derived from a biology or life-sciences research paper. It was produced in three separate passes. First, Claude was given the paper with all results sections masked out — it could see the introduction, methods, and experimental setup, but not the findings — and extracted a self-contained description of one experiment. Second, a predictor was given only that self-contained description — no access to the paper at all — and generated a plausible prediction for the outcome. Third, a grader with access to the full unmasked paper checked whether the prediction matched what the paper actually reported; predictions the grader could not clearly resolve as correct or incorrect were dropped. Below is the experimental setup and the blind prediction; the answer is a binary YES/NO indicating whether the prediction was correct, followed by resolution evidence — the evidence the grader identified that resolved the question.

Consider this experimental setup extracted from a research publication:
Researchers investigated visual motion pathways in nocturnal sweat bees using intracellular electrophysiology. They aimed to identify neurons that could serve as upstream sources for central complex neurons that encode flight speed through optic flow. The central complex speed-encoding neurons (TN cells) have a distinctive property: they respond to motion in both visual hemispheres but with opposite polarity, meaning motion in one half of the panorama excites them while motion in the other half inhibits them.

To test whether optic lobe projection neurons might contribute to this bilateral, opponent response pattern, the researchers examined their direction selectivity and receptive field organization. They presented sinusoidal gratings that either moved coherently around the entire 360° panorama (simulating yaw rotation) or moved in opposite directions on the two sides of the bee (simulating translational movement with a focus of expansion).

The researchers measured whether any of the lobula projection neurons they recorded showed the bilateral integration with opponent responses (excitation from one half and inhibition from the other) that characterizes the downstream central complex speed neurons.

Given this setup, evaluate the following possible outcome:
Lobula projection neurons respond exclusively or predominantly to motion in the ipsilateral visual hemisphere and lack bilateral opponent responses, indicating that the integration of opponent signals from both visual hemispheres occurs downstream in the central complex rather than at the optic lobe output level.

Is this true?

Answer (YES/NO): YES